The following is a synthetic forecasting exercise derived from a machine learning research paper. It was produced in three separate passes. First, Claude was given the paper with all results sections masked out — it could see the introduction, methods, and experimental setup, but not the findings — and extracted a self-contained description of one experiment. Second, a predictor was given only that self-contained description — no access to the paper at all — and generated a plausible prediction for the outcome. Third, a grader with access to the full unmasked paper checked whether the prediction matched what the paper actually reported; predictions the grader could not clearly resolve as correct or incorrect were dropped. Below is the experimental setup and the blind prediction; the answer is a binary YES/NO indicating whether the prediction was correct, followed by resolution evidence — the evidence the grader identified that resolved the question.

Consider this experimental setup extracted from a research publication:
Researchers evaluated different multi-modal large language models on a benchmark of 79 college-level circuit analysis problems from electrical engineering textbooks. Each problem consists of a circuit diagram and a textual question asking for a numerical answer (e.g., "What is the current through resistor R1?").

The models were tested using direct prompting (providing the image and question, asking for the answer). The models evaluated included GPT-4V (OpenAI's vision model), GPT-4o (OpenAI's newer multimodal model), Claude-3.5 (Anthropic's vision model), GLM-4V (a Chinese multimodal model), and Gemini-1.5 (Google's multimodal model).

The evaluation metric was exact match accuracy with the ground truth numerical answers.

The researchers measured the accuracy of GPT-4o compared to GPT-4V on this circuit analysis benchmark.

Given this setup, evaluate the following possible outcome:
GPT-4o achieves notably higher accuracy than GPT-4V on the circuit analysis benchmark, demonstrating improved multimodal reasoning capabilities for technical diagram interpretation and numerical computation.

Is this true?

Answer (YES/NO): NO